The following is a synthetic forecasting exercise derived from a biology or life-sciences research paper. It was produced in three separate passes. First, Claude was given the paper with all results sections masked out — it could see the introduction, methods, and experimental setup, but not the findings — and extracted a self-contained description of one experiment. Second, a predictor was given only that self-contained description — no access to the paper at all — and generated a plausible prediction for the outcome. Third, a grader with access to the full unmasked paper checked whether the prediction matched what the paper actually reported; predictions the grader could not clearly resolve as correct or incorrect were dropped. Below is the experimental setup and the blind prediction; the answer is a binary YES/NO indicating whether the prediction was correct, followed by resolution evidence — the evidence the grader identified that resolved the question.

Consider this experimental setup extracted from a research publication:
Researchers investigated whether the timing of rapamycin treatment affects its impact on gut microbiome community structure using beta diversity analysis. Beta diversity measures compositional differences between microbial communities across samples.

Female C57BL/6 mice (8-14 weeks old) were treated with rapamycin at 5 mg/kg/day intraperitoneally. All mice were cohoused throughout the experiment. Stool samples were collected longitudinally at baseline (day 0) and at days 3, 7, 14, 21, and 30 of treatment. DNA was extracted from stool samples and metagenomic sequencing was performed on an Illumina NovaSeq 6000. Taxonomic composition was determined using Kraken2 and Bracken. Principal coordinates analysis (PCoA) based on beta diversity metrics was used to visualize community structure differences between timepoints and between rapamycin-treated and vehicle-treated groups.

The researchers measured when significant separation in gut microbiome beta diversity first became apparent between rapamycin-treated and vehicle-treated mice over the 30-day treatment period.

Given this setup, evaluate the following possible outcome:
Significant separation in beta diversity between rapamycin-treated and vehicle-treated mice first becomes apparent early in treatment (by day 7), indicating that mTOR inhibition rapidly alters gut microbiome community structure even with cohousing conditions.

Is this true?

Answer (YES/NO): NO